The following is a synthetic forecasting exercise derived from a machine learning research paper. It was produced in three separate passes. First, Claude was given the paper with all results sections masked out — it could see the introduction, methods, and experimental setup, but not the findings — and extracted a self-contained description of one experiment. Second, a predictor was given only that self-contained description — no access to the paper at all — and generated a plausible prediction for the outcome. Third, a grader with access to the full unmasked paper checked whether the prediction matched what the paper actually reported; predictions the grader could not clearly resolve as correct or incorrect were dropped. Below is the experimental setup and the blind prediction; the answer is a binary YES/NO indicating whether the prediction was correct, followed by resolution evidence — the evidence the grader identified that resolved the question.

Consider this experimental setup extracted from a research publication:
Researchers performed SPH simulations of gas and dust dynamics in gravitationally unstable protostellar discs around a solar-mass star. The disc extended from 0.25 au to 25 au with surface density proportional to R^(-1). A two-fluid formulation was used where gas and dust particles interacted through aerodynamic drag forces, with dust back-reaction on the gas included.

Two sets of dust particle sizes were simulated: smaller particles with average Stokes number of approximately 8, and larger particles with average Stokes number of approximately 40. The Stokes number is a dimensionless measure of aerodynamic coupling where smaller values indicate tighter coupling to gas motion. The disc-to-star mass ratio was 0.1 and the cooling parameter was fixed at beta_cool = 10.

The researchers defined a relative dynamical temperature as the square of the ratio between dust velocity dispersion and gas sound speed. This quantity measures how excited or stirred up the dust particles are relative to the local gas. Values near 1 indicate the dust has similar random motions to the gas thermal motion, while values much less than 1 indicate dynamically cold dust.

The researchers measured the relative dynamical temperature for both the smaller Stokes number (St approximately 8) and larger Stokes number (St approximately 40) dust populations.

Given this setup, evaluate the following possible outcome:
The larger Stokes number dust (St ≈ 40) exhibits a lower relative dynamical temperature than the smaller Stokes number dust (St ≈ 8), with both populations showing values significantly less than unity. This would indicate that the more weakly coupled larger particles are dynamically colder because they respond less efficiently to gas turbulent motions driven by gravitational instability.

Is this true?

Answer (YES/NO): NO